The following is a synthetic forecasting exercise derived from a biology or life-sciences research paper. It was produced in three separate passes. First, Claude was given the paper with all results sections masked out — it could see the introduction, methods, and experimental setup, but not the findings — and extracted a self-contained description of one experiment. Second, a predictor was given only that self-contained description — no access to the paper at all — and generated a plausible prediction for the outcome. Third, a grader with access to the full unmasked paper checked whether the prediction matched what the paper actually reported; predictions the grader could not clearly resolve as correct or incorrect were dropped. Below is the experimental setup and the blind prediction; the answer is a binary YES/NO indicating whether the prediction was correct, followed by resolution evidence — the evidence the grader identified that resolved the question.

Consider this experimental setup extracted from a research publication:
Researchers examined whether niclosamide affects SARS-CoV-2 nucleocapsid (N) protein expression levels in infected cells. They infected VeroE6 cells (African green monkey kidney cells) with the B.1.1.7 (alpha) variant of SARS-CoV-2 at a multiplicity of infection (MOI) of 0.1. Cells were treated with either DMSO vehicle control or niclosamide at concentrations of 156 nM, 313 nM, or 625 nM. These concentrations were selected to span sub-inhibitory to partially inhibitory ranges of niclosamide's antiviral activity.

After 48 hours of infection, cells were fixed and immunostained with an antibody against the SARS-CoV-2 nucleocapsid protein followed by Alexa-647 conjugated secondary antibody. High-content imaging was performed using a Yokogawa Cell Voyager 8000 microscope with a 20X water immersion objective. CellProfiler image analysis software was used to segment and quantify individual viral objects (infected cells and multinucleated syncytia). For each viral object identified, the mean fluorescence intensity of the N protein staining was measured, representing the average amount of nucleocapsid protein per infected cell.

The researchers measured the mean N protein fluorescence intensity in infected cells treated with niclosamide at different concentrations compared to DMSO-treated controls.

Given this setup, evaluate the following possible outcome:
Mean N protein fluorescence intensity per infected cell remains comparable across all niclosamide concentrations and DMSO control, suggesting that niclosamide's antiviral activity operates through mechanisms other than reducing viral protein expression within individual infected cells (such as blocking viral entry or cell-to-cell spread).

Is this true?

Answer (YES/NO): NO